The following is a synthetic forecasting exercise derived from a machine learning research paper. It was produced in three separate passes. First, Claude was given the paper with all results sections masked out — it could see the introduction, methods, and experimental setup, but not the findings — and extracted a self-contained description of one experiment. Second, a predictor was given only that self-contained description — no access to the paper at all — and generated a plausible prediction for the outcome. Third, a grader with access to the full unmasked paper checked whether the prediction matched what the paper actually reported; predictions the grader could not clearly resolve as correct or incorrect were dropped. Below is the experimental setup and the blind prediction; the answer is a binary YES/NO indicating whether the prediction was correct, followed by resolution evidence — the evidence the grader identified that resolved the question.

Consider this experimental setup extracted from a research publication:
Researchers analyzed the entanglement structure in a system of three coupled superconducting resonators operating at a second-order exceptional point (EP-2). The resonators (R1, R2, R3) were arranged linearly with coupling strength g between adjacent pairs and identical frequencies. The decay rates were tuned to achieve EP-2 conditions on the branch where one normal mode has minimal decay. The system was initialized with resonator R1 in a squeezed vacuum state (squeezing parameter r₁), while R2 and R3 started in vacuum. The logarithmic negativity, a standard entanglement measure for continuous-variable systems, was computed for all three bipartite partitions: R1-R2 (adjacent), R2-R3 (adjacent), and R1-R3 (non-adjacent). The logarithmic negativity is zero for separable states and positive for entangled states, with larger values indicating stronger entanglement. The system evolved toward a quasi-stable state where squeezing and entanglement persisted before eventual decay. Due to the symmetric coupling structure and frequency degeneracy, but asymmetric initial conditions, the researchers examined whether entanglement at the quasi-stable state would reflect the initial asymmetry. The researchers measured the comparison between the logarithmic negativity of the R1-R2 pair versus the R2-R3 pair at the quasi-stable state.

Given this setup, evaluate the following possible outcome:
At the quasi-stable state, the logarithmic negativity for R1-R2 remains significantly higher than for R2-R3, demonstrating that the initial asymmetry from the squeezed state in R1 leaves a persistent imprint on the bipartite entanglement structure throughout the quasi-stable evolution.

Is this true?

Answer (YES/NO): NO